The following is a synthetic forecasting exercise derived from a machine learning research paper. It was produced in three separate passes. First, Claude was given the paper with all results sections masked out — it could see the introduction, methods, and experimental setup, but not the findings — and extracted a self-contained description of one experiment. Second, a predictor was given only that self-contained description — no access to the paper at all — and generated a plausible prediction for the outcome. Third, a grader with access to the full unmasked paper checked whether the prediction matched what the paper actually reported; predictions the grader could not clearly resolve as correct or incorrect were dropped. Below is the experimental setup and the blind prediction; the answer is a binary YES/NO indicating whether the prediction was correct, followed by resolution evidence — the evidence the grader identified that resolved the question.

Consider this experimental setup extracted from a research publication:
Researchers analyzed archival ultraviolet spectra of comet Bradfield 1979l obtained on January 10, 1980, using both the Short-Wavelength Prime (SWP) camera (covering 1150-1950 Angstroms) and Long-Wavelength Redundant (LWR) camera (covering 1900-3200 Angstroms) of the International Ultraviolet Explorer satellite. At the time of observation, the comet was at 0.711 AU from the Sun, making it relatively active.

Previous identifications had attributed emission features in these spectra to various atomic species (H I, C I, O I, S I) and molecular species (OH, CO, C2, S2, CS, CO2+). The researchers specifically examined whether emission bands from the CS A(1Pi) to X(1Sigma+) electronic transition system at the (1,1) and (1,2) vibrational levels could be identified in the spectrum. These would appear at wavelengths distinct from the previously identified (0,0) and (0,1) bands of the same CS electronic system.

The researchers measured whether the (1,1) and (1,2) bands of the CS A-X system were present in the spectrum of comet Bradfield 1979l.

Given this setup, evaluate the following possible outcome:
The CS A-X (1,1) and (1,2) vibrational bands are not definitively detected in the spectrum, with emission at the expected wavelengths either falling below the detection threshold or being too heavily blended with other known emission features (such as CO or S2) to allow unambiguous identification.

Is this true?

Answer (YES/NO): NO